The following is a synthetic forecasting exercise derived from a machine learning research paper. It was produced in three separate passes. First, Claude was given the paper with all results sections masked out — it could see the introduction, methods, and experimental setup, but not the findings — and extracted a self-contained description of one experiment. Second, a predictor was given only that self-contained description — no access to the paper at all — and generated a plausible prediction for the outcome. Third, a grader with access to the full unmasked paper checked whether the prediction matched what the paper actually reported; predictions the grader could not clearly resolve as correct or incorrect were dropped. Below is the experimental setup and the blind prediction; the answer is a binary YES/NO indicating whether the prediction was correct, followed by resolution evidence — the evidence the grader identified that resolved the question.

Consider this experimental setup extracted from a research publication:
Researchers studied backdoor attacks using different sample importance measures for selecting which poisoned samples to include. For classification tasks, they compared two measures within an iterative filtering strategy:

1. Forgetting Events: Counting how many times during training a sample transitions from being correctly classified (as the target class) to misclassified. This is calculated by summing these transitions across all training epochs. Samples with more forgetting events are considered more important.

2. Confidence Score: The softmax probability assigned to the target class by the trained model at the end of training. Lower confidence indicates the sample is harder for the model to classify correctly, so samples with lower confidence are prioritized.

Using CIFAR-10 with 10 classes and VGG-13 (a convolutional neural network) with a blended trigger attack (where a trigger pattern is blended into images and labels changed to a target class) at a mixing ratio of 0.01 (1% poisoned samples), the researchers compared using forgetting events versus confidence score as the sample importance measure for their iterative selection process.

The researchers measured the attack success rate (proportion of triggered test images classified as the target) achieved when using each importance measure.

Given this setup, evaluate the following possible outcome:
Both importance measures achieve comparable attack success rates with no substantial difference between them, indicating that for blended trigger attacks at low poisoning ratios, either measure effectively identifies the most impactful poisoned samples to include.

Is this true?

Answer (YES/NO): NO